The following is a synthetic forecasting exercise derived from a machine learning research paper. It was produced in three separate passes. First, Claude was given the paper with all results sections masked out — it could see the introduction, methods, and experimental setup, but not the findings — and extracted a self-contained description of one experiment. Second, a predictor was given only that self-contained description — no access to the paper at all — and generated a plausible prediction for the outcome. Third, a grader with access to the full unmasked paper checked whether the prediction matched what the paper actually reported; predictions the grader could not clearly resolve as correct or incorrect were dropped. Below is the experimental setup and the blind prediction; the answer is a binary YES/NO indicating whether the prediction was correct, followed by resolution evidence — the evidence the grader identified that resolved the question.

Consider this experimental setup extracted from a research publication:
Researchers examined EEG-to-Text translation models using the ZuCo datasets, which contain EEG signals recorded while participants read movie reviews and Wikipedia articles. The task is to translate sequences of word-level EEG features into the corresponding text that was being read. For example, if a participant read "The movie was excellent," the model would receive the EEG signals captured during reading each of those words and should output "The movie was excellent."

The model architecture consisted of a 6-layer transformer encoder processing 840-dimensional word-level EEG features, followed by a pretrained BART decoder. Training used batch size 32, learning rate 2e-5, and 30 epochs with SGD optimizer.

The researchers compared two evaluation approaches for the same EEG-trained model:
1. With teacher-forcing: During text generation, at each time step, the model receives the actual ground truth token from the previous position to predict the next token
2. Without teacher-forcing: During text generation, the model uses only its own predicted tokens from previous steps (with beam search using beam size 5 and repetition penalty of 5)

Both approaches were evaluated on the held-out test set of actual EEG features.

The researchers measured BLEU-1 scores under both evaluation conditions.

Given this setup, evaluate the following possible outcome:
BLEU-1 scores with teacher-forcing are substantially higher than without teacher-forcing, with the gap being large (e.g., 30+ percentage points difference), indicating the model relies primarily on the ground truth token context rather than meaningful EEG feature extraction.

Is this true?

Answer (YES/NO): YES